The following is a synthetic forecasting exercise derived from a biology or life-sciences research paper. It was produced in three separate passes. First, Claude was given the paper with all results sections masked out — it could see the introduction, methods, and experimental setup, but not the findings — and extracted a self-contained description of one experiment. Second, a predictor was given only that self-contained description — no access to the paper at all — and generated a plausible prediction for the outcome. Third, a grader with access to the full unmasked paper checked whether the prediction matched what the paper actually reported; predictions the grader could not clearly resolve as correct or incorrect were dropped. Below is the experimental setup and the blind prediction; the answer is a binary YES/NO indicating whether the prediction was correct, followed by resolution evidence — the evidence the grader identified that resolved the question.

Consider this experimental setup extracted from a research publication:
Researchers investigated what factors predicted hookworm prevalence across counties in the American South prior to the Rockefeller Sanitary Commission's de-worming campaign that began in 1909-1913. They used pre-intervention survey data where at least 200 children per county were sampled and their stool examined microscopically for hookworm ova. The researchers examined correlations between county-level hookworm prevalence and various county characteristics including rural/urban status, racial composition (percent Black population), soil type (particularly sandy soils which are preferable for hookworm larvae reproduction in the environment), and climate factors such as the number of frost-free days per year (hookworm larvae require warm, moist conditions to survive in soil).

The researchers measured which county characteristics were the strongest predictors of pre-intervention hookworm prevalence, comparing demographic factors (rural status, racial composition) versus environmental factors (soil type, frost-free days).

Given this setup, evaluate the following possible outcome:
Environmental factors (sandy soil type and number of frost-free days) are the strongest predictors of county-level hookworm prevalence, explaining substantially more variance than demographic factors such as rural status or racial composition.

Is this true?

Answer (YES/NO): YES